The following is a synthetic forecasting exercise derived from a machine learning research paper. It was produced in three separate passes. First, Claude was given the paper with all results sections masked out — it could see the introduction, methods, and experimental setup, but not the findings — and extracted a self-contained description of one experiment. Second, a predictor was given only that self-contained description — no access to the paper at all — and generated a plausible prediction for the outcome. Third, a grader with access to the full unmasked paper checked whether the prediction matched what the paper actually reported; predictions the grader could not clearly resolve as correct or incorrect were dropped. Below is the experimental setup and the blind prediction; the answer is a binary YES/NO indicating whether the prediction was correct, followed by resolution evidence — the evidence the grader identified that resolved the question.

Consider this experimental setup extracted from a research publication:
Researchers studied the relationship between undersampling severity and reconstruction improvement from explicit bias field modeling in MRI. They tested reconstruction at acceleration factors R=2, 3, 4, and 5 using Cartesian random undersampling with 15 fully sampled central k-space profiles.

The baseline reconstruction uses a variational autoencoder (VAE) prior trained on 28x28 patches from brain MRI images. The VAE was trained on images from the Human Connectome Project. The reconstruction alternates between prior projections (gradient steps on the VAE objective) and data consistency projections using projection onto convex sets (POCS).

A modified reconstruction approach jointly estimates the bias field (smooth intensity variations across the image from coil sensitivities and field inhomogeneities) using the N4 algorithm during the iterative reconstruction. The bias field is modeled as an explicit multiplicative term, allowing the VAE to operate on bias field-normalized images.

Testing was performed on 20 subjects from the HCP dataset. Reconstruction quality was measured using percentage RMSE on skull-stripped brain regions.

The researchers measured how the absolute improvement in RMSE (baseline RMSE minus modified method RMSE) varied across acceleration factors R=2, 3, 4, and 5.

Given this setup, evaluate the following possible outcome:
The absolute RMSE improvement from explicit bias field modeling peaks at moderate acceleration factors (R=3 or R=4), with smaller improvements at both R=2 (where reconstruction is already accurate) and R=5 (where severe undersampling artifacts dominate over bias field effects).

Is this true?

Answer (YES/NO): NO